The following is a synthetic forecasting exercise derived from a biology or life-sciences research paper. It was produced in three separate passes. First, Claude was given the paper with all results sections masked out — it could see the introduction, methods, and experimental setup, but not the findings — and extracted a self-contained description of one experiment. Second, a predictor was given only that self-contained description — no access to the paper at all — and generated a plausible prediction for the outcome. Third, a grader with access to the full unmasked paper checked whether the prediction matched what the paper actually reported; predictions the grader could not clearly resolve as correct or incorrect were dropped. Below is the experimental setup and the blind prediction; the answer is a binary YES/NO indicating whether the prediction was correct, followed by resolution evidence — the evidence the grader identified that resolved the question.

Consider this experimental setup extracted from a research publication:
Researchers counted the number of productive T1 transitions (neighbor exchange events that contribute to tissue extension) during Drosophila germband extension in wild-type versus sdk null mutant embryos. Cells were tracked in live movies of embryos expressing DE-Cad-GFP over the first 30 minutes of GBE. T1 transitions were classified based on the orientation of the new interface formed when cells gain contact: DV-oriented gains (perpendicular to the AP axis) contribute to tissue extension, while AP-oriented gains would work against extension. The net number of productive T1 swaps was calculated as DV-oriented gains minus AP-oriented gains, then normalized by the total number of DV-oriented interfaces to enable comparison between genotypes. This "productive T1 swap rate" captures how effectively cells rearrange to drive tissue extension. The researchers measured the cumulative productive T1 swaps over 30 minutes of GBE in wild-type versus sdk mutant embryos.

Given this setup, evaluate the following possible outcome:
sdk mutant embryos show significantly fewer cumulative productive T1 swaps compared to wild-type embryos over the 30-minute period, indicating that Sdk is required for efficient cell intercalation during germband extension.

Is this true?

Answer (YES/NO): YES